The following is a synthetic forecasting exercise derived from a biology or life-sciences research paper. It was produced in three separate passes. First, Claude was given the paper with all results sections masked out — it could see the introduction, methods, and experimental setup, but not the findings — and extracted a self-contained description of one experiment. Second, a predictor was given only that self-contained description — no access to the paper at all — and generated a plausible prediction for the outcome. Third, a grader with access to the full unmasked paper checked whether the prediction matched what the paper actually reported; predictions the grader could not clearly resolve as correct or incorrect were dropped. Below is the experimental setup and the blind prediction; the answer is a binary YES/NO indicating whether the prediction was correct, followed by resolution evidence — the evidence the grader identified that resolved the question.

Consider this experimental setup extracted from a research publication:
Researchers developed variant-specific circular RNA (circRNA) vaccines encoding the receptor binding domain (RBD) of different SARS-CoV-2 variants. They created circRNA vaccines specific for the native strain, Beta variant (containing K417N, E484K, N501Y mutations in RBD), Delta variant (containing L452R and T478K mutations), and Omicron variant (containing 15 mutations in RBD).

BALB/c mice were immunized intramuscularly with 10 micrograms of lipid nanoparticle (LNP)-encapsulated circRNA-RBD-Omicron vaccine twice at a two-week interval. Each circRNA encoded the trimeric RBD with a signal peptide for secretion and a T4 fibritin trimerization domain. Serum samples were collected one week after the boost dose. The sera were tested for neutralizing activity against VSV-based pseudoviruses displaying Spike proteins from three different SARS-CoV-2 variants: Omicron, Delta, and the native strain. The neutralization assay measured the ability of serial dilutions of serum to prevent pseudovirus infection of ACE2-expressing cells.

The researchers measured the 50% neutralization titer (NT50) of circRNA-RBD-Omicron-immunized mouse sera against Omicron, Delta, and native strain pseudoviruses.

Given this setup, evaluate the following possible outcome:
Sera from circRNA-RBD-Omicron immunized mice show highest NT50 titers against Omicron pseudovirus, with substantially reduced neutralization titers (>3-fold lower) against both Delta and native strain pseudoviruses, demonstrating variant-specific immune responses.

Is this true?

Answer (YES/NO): NO